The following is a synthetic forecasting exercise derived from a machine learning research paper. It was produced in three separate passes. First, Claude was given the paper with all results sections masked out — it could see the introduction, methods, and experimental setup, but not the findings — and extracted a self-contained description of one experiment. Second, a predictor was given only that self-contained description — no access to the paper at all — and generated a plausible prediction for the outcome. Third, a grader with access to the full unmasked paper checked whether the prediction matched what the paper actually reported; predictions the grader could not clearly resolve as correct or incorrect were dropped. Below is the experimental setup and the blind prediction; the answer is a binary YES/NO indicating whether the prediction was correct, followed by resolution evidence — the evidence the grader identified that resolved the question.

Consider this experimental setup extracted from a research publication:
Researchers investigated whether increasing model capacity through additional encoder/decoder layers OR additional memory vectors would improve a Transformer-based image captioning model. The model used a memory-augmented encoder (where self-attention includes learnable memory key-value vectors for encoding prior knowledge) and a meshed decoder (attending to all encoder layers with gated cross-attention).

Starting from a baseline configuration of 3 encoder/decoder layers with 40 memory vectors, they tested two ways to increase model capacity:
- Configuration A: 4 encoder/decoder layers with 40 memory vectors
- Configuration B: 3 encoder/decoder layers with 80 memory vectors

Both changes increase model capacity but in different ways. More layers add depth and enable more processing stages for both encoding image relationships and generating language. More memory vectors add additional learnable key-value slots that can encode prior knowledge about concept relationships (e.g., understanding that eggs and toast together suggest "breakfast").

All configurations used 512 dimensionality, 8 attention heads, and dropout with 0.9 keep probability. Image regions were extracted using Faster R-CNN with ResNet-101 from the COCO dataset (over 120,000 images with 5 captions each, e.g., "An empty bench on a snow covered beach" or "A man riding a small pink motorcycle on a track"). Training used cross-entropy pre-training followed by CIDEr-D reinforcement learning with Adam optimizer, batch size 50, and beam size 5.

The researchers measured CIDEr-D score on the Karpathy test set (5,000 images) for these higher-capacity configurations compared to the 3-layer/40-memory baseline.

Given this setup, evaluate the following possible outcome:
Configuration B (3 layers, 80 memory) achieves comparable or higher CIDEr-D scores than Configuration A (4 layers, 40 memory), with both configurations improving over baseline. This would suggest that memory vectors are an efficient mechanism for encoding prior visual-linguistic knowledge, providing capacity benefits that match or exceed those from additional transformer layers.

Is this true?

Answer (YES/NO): NO